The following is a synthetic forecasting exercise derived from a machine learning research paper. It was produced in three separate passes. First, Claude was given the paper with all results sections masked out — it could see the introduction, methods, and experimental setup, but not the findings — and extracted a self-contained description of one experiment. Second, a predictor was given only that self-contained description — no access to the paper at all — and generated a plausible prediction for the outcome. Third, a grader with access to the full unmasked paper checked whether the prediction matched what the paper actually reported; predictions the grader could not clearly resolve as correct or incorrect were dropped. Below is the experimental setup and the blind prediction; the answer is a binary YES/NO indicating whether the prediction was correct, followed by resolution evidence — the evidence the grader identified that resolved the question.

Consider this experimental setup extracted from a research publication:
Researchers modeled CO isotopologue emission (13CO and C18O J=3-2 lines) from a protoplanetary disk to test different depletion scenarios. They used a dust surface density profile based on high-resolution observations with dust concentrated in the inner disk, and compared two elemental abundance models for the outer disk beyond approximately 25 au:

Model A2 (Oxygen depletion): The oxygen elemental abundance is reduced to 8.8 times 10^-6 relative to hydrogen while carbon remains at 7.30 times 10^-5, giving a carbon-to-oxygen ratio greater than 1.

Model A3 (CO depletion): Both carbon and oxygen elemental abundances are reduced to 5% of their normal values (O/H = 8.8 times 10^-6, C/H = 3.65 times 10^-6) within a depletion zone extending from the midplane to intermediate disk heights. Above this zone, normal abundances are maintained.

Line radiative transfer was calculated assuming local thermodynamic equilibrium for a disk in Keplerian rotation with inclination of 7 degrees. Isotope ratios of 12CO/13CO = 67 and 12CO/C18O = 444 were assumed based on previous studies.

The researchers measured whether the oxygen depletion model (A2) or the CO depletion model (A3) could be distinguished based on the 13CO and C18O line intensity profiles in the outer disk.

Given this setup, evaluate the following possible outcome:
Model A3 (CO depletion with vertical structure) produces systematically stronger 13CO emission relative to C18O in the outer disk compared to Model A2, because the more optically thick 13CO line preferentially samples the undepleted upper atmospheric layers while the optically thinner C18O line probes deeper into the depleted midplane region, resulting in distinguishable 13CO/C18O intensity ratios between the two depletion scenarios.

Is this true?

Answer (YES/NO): NO